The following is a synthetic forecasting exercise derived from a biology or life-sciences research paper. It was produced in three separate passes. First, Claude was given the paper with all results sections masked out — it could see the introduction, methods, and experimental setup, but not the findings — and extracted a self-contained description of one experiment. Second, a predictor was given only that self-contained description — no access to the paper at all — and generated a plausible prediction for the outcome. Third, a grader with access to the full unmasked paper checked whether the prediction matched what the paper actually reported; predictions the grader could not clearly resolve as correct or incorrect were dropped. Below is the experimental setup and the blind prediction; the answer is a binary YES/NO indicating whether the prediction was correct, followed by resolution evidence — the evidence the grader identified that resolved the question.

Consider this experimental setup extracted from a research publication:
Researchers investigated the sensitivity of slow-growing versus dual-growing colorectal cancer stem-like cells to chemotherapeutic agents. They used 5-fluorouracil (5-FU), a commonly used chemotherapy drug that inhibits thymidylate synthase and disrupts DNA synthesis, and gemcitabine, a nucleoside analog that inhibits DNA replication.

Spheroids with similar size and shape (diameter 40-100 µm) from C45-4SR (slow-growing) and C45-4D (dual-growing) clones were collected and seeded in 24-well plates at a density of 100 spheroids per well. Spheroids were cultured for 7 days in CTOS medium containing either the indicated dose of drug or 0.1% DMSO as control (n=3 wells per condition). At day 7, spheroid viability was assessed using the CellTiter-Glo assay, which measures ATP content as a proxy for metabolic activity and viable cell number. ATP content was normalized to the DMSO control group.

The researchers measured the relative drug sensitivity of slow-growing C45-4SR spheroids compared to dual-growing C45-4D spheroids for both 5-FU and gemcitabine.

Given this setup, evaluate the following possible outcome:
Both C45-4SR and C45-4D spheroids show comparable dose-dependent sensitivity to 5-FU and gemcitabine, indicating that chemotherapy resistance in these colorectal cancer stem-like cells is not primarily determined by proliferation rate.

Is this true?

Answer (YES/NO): NO